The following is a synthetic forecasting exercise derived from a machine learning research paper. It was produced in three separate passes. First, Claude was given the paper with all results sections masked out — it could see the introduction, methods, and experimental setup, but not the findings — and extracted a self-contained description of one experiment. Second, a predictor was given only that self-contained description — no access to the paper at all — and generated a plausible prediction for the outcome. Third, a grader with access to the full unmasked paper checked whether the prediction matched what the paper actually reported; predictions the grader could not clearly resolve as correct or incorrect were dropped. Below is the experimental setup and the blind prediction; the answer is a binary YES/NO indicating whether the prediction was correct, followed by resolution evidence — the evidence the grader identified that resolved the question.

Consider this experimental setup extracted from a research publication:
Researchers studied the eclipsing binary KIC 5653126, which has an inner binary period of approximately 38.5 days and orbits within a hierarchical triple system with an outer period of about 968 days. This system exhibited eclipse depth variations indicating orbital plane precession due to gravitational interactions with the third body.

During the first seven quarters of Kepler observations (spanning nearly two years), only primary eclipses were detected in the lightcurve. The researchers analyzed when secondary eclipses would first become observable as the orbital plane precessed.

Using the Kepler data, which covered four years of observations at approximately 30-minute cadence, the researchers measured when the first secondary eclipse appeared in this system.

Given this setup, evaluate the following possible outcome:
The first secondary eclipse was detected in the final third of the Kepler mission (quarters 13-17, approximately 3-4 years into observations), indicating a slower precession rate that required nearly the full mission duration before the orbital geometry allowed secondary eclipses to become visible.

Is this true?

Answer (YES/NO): NO